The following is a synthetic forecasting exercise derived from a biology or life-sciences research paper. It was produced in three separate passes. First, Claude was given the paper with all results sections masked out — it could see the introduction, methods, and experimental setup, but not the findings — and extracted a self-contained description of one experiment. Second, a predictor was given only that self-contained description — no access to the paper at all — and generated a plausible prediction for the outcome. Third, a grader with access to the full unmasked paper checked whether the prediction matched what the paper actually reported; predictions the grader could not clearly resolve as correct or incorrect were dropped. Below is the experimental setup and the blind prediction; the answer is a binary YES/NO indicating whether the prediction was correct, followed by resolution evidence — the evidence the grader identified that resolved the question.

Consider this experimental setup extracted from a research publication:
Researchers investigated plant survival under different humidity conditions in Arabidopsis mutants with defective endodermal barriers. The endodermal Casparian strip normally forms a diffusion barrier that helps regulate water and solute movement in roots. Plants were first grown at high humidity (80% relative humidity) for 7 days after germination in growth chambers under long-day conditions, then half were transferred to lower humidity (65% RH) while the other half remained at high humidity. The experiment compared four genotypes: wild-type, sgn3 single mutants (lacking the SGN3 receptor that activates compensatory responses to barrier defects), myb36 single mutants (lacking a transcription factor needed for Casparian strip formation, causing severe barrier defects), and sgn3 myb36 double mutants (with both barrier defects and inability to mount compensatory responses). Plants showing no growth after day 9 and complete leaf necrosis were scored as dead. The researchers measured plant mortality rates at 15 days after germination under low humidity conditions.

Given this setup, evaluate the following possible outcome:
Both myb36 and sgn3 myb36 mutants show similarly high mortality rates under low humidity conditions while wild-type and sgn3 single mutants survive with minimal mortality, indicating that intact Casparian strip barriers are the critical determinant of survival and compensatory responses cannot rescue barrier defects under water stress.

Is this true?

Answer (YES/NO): NO